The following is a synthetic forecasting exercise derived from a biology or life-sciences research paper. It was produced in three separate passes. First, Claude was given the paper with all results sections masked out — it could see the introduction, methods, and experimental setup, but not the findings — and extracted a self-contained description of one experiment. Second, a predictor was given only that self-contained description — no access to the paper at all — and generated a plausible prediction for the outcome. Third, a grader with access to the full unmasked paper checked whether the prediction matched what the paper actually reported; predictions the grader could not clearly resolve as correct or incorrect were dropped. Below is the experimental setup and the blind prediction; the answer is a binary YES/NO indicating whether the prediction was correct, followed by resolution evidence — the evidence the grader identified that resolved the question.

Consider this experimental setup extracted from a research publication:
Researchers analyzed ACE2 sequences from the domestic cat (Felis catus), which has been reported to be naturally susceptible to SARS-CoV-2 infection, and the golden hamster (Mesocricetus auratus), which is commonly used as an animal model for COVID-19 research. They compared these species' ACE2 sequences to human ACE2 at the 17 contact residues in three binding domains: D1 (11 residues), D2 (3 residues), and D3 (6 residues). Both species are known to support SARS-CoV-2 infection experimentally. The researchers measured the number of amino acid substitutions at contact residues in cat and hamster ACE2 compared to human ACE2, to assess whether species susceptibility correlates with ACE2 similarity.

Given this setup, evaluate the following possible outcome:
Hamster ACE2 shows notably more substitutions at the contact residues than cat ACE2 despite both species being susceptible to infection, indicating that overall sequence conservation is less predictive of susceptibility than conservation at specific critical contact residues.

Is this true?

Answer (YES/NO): NO